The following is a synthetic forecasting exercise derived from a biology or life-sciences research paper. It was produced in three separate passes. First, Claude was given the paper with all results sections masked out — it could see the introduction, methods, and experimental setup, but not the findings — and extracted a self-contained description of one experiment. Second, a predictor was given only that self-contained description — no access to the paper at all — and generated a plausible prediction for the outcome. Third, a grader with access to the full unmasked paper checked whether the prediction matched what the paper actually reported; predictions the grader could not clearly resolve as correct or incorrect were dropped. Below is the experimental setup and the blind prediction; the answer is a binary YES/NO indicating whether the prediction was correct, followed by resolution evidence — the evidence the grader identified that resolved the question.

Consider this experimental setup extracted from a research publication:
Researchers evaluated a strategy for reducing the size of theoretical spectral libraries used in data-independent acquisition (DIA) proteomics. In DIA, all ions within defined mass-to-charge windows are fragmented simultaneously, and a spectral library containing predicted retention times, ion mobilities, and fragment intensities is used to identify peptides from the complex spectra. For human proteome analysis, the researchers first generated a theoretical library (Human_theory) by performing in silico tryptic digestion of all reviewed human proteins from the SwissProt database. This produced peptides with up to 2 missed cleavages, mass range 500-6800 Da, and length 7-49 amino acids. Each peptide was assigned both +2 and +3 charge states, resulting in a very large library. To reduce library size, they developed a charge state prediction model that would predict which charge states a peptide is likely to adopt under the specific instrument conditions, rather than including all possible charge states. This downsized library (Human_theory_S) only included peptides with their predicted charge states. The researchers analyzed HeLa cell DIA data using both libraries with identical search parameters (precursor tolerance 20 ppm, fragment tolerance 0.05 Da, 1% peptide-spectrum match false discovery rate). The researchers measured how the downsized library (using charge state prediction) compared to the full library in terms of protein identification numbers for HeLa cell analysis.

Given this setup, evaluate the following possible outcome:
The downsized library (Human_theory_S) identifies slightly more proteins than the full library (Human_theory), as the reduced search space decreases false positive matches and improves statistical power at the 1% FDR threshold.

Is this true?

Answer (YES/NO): NO